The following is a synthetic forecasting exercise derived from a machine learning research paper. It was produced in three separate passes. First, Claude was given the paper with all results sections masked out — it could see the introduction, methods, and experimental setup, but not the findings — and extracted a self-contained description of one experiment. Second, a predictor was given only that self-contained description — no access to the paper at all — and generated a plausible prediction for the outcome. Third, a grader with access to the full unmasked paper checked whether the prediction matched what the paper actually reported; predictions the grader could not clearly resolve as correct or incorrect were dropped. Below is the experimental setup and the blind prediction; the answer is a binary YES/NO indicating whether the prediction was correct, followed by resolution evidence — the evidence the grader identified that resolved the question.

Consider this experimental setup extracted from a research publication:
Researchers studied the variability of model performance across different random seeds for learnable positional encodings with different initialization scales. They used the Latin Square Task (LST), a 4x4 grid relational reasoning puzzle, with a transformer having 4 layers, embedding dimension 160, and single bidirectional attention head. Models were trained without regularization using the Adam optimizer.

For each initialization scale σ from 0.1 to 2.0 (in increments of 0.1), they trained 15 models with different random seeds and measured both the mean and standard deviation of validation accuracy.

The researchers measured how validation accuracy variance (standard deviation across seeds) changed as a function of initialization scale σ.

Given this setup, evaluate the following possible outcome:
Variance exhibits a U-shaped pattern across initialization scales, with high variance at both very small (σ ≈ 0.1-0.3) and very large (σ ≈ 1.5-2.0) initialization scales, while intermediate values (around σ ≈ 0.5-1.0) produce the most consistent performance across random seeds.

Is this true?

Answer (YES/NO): NO